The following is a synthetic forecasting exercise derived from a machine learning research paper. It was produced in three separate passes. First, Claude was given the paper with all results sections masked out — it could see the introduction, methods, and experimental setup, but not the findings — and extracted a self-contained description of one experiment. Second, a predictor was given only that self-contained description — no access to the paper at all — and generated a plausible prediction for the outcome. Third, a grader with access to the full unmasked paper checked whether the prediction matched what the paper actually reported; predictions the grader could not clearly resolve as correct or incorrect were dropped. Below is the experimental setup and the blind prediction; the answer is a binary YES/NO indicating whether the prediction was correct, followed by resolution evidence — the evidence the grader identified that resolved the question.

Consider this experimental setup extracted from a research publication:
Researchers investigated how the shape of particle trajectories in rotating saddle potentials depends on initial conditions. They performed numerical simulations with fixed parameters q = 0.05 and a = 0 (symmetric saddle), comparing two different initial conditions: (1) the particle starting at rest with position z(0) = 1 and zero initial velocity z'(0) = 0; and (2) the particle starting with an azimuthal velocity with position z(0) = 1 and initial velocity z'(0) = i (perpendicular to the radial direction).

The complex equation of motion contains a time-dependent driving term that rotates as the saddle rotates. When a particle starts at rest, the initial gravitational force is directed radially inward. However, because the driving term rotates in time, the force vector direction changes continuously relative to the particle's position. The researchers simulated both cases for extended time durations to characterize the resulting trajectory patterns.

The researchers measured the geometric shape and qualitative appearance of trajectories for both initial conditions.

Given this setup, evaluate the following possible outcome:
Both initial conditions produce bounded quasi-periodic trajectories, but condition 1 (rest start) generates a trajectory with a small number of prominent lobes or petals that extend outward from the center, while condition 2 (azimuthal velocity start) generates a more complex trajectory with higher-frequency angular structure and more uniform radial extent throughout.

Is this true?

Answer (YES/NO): NO